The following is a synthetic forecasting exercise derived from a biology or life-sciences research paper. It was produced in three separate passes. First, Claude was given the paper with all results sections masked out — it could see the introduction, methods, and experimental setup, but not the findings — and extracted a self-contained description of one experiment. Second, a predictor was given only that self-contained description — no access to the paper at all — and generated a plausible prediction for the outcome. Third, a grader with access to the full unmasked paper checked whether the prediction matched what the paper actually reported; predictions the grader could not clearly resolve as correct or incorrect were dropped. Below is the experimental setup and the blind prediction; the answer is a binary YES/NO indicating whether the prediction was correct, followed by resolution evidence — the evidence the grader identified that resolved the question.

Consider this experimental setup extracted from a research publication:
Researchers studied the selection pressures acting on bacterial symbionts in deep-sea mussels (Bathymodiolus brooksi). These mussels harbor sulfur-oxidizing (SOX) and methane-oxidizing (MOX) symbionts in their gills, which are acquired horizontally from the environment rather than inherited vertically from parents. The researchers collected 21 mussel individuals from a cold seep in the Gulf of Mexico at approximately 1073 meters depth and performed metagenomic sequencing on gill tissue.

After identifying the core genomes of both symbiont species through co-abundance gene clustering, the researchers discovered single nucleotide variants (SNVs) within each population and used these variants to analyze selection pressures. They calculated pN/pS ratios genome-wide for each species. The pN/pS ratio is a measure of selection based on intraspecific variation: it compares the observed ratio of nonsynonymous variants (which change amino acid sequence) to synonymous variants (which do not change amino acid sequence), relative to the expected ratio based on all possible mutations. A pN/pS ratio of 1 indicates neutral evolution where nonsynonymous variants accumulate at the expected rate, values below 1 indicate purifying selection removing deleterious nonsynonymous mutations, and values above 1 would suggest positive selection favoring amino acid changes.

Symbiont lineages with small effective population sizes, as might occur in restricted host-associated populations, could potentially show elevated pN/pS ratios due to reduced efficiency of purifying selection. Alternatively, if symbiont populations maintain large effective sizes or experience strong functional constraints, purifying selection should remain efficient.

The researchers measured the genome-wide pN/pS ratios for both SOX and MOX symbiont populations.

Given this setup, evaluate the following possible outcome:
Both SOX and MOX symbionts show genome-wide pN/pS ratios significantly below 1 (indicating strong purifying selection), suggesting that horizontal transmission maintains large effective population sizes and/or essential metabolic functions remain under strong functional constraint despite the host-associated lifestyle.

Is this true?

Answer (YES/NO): NO